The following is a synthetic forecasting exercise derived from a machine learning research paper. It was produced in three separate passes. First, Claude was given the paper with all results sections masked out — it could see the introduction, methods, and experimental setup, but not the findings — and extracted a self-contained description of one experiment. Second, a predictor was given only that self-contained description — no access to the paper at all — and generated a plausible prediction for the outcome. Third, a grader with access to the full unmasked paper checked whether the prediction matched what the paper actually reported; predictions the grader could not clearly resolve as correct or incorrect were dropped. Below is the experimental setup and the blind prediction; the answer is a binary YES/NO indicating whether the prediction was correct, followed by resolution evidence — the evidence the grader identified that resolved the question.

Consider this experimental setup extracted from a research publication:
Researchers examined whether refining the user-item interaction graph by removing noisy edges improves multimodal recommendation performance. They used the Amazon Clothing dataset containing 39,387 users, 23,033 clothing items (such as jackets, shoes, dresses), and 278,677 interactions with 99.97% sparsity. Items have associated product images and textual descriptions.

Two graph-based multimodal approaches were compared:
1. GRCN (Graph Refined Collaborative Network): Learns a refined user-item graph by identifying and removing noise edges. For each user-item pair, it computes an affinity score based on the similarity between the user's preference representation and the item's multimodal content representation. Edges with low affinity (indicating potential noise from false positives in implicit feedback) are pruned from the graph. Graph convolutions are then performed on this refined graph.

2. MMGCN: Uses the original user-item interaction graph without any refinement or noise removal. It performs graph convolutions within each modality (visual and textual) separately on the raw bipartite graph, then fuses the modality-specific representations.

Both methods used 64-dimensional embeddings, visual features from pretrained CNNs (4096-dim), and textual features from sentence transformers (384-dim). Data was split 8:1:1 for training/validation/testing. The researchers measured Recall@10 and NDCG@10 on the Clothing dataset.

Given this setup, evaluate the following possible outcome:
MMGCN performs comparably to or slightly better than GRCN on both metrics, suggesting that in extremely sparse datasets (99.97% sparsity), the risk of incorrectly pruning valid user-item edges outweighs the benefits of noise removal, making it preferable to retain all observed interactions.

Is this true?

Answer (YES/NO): NO